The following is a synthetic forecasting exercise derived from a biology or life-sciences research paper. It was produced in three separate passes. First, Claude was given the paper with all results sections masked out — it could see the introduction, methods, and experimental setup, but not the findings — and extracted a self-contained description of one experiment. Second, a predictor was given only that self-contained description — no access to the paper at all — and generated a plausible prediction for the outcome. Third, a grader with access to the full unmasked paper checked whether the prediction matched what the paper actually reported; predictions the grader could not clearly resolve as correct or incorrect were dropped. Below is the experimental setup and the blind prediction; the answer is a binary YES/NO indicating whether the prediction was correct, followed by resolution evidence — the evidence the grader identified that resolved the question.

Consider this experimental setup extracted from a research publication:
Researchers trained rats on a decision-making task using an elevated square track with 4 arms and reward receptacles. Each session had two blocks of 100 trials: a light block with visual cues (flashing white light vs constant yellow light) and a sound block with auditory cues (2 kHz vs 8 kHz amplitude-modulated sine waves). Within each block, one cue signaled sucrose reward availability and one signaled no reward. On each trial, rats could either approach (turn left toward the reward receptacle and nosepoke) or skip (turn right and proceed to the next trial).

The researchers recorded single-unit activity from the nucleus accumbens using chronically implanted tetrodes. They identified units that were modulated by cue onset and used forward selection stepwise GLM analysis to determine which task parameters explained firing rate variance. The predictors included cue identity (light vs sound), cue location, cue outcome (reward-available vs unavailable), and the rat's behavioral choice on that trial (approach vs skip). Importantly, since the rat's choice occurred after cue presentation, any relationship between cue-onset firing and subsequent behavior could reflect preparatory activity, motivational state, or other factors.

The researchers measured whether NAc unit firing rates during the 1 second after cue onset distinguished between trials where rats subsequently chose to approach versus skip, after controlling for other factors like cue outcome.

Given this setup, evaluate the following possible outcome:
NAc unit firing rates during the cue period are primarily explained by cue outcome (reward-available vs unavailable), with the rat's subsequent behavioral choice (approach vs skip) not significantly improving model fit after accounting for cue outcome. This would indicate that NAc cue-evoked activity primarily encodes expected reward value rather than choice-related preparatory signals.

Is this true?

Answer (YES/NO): NO